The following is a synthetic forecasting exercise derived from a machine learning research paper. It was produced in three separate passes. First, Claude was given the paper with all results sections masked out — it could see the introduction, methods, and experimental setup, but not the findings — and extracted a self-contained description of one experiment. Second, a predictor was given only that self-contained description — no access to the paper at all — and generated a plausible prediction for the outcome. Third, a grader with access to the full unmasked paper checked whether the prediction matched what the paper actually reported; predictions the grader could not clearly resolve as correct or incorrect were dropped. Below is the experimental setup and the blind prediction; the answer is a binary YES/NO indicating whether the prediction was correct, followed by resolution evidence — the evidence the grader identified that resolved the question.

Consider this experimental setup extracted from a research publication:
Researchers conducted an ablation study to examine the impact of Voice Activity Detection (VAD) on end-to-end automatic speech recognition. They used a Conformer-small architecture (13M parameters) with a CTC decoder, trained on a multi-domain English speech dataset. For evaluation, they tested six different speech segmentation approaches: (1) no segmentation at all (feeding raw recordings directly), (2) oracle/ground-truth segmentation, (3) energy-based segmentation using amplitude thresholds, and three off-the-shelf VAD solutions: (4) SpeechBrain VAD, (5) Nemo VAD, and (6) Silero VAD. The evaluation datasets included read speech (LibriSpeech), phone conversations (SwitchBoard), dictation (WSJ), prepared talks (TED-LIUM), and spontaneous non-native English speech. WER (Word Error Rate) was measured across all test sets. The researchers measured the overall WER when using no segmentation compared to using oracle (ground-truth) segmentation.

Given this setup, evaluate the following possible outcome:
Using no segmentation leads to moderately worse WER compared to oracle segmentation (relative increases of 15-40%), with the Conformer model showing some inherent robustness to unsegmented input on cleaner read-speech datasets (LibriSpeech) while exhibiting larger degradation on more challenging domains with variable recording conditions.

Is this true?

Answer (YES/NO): NO